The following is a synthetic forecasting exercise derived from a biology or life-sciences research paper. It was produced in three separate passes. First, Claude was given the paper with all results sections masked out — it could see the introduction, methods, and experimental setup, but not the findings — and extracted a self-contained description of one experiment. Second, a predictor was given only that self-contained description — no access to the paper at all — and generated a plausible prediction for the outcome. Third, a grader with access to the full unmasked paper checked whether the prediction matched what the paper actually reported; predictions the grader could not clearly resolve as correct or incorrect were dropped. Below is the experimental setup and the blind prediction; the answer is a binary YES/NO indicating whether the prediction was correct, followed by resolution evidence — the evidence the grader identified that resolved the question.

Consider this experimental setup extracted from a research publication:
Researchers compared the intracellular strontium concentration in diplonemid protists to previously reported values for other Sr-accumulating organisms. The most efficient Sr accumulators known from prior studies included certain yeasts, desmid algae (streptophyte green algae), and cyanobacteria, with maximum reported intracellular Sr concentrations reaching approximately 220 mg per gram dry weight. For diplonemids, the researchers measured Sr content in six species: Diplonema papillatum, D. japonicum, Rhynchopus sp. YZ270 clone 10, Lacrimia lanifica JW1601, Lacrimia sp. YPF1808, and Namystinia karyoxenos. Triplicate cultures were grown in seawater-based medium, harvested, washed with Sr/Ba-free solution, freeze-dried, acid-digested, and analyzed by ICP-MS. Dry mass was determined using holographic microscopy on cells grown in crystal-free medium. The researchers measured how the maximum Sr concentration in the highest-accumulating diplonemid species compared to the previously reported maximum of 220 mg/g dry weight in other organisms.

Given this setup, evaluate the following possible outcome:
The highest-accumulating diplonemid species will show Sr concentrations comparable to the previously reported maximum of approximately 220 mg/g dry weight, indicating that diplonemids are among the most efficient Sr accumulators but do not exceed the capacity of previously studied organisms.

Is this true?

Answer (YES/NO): NO